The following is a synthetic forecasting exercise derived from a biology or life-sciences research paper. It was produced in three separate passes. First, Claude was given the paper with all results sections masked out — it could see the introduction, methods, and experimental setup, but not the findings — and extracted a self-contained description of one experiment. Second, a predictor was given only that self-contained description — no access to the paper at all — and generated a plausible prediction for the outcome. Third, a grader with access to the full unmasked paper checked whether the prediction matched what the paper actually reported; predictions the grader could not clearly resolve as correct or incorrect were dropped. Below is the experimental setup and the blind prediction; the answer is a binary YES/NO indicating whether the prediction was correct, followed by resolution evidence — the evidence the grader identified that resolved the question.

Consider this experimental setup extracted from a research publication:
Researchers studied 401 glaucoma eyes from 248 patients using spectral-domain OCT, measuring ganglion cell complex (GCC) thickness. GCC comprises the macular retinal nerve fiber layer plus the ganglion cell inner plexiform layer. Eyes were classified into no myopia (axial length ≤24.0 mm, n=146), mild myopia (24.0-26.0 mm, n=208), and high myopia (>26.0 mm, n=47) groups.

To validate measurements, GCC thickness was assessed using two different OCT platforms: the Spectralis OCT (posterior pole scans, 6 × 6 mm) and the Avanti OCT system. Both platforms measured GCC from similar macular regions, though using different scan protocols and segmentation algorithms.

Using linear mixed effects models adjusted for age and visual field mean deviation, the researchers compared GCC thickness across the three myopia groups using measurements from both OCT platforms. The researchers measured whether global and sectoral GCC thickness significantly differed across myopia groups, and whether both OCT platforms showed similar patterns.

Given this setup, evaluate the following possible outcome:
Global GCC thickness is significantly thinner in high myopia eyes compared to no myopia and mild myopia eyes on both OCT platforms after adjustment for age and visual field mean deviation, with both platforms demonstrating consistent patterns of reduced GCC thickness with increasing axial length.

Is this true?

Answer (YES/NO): NO